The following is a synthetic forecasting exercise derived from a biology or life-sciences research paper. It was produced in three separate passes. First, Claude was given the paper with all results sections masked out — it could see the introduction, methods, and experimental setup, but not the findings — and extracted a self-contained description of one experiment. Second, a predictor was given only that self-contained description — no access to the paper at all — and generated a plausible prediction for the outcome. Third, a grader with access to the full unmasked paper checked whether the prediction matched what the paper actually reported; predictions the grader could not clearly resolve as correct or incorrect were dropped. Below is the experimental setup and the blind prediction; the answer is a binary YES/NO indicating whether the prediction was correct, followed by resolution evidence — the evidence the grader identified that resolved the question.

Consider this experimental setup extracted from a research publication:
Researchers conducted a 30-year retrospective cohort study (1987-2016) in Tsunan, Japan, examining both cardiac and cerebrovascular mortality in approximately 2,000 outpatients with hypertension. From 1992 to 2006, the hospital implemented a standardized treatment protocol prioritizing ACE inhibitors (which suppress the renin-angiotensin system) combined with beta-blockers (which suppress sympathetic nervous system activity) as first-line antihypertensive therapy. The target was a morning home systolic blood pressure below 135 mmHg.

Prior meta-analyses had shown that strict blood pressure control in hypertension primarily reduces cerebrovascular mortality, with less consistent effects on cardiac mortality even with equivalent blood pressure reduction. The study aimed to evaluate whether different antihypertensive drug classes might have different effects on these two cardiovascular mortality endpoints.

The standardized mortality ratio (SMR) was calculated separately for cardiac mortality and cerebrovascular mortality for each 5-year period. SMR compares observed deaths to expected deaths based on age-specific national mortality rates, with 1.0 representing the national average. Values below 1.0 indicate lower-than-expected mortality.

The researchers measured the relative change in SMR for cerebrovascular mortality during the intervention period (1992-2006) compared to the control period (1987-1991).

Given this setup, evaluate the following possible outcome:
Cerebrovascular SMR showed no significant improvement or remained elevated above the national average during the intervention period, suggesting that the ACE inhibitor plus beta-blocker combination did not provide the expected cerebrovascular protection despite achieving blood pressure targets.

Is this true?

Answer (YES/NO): NO